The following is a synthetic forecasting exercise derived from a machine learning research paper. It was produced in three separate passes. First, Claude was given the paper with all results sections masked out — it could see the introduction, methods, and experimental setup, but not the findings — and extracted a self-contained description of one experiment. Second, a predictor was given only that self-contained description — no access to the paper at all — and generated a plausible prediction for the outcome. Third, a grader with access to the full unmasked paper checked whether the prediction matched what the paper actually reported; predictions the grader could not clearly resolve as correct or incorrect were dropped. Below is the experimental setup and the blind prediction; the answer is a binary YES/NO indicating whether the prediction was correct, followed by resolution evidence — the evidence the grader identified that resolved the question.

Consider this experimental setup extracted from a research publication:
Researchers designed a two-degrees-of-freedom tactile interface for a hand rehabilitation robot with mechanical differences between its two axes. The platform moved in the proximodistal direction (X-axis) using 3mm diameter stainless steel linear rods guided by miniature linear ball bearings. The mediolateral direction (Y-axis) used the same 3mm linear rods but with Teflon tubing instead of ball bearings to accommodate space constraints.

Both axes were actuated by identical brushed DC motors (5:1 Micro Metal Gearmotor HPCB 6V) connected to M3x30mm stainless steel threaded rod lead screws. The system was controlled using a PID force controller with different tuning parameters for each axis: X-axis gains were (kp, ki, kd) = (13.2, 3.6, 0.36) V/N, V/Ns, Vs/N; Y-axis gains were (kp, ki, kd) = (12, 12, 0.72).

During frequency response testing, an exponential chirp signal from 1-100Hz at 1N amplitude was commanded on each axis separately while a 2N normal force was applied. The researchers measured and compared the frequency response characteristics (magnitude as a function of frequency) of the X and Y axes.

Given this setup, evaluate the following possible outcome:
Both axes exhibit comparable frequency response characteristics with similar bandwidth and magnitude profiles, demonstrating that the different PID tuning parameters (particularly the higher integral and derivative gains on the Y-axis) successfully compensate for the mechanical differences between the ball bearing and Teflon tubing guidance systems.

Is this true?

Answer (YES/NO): NO